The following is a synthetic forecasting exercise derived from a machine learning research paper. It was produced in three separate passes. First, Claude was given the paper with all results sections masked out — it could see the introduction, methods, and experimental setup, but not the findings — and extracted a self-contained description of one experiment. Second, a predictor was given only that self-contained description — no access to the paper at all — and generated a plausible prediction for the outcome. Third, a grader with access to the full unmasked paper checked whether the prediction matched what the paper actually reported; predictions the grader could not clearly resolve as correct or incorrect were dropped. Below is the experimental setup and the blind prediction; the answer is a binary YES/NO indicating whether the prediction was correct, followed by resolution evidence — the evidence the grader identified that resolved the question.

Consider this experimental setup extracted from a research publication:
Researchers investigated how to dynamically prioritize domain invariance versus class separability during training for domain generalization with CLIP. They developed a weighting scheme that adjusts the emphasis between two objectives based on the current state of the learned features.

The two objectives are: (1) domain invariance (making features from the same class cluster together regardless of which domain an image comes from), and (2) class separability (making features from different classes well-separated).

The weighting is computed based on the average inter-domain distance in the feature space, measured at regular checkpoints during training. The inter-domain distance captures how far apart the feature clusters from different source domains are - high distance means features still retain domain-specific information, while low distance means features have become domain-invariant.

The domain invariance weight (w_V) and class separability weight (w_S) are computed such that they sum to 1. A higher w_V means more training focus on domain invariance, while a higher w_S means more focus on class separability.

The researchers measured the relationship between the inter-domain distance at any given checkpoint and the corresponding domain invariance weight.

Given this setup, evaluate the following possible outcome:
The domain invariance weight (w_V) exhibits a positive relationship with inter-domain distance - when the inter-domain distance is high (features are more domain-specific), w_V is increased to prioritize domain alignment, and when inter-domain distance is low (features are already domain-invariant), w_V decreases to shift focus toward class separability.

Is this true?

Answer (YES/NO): YES